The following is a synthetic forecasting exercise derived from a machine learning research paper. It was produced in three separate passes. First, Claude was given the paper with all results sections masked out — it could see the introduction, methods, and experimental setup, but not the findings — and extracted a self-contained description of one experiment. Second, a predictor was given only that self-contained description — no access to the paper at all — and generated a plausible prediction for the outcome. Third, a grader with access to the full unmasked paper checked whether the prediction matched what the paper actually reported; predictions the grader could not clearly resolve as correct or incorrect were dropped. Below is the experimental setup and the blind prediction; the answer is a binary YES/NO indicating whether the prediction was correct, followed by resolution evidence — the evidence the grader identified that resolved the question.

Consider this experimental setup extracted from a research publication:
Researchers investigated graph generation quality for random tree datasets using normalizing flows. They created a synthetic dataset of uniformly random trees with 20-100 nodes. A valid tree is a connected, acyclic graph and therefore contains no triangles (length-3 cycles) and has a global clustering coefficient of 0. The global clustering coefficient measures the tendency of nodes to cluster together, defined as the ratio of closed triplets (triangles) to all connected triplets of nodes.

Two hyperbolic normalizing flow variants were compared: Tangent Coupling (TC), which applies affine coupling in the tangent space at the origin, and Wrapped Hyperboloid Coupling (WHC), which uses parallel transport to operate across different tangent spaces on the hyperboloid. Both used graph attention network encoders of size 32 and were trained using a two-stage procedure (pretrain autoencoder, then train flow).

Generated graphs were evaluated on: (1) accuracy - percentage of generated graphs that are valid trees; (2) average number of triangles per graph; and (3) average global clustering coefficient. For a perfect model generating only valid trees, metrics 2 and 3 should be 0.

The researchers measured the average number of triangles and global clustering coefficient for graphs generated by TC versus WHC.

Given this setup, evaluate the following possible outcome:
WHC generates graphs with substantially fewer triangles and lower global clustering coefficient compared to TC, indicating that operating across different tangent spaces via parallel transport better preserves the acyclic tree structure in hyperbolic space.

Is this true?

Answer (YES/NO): YES